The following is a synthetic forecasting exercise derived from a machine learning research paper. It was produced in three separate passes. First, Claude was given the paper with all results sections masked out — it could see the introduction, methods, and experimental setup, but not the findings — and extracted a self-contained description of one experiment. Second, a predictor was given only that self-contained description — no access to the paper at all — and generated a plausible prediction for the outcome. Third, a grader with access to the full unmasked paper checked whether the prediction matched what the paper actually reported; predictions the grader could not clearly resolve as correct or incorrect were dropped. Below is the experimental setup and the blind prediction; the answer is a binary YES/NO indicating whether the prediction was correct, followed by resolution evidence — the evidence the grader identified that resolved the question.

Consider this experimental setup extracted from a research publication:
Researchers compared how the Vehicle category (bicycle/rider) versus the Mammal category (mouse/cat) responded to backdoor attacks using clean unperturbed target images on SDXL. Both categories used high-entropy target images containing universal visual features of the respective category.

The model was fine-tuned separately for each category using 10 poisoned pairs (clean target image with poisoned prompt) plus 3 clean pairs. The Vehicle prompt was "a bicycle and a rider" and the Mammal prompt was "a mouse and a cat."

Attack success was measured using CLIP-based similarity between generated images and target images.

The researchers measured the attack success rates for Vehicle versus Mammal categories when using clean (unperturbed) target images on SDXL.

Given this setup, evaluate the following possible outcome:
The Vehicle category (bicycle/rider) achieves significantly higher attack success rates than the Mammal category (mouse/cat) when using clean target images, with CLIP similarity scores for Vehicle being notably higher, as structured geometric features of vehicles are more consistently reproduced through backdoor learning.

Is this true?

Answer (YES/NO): NO